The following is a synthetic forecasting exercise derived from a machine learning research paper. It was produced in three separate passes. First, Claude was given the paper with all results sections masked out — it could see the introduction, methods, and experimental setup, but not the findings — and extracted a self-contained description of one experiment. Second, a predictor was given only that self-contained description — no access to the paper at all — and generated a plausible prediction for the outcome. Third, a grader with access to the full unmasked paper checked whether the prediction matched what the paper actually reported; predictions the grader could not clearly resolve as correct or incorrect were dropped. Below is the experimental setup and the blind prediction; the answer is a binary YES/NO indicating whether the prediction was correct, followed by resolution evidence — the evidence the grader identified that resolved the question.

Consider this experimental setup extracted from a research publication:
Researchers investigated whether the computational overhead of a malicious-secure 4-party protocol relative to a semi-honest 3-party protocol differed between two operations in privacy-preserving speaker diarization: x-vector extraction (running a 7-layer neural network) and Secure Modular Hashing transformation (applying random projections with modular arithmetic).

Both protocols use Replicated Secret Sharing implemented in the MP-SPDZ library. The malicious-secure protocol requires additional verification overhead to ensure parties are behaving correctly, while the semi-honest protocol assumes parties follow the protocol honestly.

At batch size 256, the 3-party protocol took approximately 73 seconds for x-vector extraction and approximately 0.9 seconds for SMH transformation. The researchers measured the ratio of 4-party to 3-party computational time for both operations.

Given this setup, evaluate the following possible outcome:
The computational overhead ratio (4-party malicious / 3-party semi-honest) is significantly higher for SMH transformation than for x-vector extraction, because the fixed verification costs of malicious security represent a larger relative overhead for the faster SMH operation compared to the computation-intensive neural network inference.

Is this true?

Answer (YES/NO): YES